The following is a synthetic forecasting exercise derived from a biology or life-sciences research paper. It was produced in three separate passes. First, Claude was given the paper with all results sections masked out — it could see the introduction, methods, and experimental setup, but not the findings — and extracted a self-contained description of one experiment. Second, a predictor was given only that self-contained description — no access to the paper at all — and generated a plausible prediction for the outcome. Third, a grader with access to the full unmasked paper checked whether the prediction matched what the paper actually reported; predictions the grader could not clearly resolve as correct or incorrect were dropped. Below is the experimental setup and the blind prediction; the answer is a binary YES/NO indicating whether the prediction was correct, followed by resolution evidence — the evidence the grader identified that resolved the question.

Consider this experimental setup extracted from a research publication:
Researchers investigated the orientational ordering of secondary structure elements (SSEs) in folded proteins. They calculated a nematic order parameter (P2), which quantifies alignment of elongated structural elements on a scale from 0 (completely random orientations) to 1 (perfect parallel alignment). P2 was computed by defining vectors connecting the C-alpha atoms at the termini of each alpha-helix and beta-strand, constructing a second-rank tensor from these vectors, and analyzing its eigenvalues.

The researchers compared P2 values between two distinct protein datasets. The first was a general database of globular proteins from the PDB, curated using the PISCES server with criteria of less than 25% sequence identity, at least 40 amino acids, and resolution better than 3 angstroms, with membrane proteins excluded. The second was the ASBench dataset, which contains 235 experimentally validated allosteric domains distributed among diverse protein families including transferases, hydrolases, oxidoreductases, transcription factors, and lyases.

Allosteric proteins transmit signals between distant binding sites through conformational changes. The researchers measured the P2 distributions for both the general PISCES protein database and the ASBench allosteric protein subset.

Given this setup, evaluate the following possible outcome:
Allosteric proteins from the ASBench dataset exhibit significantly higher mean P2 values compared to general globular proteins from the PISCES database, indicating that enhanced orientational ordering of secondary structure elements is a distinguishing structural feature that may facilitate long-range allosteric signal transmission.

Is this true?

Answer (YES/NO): NO